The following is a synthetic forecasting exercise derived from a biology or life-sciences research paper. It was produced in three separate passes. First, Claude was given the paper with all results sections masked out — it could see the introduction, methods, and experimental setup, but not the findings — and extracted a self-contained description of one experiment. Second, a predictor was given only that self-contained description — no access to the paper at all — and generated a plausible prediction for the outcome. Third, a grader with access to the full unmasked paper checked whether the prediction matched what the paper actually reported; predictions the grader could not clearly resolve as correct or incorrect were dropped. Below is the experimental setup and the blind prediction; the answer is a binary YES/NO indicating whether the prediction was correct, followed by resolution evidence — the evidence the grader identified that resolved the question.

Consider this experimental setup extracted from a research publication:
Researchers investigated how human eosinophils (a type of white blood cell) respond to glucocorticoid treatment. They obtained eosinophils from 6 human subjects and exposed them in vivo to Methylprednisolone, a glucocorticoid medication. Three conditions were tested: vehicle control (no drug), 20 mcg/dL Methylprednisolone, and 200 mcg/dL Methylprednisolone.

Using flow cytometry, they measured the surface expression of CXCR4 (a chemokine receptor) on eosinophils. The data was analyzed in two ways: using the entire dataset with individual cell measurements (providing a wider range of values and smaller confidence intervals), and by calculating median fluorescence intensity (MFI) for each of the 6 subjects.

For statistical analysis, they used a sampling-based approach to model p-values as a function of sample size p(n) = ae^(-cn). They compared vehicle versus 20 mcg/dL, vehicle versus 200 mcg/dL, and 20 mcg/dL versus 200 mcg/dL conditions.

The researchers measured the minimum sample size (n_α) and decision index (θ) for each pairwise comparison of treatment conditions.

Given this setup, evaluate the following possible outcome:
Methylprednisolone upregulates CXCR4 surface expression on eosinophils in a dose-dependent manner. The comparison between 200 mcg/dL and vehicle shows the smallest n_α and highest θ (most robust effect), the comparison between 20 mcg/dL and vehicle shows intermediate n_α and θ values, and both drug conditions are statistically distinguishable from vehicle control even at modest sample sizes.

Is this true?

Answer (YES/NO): NO